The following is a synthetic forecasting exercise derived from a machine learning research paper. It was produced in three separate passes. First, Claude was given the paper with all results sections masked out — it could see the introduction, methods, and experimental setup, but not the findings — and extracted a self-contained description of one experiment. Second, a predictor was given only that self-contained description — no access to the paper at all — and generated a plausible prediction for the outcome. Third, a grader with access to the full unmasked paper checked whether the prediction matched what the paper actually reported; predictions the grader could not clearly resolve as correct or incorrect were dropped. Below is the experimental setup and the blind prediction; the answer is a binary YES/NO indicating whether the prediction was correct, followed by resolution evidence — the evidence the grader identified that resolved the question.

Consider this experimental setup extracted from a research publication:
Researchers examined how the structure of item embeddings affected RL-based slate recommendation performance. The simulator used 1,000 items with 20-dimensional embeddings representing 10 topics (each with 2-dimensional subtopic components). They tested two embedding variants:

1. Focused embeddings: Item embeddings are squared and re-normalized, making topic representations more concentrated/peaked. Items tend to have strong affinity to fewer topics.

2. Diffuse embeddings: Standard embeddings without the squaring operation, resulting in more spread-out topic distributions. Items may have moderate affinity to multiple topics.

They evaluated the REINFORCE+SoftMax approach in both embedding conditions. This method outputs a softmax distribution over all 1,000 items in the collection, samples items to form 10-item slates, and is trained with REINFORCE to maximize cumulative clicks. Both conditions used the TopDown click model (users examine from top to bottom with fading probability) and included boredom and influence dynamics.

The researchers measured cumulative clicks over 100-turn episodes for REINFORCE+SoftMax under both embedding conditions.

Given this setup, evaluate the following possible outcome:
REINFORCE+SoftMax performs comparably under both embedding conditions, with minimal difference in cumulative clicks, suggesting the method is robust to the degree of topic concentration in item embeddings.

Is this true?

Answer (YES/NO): YES